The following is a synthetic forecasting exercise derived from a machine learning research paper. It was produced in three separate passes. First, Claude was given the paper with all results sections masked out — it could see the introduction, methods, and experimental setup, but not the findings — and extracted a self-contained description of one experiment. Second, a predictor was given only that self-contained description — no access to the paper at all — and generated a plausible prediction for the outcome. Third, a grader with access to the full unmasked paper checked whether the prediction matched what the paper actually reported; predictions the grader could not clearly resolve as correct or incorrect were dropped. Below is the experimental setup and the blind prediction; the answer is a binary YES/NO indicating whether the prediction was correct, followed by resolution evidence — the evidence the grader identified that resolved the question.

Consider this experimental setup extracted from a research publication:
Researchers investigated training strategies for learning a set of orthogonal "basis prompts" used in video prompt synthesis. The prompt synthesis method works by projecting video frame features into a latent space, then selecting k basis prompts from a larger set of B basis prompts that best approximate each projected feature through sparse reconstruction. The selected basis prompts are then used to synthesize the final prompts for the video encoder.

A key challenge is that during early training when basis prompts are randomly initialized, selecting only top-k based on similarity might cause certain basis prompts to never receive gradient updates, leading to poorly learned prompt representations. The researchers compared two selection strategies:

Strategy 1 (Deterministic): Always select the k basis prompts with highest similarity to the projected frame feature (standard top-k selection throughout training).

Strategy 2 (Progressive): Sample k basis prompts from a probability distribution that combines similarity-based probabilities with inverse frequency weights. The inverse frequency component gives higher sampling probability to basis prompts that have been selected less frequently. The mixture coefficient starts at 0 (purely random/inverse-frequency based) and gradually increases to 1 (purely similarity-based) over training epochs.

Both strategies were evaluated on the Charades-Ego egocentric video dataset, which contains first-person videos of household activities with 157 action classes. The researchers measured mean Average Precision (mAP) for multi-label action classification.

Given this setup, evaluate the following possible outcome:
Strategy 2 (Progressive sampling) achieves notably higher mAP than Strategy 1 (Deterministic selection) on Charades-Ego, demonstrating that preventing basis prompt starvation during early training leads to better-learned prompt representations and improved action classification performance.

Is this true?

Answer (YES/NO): YES